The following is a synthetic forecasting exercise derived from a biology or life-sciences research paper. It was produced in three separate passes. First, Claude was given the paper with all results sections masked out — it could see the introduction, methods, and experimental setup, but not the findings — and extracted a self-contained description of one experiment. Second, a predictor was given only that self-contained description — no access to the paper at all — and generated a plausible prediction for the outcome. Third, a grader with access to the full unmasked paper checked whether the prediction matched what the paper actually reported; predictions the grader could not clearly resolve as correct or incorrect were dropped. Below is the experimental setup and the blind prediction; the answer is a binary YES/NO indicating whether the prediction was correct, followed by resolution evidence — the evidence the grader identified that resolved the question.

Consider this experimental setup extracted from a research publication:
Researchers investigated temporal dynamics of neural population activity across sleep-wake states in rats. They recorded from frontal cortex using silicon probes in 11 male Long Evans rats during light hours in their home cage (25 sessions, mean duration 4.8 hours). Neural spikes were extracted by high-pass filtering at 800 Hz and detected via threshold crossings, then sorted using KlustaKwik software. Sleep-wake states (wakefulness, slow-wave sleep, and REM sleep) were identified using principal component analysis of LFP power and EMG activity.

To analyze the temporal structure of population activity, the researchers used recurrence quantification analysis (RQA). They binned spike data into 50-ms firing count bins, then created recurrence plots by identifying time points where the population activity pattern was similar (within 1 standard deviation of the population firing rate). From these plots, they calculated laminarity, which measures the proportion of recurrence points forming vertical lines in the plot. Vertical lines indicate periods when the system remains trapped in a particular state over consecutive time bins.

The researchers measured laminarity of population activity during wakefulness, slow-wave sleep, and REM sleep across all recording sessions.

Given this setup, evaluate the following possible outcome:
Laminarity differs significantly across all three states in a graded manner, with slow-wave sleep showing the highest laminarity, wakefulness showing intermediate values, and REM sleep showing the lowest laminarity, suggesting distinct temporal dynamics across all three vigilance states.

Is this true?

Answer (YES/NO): NO